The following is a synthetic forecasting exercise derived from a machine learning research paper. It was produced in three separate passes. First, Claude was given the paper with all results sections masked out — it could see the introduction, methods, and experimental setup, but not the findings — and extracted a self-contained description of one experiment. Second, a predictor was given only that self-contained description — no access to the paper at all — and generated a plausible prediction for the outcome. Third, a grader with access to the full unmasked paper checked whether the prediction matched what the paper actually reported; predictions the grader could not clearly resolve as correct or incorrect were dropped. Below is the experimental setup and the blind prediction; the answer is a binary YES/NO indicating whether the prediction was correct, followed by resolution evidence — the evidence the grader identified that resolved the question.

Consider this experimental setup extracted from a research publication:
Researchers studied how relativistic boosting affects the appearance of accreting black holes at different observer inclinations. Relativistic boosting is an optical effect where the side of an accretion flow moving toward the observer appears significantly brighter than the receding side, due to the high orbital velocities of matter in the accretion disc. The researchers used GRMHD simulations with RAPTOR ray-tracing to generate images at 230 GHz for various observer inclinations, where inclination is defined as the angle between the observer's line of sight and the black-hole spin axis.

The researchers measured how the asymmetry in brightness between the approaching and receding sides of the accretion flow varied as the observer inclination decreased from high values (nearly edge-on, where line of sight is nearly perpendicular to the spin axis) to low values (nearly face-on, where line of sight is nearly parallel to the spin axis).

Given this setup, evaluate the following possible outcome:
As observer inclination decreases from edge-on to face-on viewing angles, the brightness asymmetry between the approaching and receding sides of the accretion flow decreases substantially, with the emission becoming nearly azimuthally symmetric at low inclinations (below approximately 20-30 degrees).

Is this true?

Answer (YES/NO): YES